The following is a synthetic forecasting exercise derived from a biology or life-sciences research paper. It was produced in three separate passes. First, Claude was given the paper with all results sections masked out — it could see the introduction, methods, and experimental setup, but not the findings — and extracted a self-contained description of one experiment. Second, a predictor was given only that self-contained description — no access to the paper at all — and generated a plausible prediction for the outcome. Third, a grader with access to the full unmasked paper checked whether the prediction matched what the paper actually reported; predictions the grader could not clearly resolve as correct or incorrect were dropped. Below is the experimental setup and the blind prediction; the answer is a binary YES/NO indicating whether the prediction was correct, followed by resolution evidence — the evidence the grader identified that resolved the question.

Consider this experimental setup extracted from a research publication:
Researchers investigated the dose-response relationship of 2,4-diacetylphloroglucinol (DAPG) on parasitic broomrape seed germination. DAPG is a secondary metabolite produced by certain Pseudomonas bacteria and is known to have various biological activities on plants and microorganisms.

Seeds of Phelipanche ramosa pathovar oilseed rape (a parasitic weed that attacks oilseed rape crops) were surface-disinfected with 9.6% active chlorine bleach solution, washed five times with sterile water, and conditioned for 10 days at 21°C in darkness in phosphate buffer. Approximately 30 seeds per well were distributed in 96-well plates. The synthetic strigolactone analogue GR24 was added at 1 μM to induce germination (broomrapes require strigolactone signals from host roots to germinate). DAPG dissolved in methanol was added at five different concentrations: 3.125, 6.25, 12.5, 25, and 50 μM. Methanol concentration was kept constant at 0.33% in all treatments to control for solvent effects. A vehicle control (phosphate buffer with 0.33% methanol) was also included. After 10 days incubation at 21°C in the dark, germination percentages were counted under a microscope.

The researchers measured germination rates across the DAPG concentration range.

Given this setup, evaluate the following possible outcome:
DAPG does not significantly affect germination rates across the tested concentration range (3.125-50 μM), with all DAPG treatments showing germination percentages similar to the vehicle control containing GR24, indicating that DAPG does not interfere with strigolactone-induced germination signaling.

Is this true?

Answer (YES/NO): NO